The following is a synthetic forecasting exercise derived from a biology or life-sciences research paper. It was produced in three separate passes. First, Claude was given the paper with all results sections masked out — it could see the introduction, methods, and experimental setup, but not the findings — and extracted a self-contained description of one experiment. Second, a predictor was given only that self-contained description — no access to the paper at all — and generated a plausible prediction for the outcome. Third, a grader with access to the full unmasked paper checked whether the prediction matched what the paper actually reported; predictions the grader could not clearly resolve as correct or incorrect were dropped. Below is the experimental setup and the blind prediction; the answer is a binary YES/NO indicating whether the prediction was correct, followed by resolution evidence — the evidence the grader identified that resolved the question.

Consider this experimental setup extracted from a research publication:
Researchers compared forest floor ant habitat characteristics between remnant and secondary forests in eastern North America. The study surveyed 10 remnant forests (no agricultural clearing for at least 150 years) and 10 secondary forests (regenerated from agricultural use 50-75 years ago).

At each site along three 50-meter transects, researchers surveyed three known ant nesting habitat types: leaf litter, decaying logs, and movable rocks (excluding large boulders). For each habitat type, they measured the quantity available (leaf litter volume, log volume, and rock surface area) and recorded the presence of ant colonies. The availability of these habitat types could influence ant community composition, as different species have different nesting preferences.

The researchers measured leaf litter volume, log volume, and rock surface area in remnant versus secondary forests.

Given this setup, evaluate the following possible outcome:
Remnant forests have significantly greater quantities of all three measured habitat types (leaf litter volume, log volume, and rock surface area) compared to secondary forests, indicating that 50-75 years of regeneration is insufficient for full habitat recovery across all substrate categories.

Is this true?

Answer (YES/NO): NO